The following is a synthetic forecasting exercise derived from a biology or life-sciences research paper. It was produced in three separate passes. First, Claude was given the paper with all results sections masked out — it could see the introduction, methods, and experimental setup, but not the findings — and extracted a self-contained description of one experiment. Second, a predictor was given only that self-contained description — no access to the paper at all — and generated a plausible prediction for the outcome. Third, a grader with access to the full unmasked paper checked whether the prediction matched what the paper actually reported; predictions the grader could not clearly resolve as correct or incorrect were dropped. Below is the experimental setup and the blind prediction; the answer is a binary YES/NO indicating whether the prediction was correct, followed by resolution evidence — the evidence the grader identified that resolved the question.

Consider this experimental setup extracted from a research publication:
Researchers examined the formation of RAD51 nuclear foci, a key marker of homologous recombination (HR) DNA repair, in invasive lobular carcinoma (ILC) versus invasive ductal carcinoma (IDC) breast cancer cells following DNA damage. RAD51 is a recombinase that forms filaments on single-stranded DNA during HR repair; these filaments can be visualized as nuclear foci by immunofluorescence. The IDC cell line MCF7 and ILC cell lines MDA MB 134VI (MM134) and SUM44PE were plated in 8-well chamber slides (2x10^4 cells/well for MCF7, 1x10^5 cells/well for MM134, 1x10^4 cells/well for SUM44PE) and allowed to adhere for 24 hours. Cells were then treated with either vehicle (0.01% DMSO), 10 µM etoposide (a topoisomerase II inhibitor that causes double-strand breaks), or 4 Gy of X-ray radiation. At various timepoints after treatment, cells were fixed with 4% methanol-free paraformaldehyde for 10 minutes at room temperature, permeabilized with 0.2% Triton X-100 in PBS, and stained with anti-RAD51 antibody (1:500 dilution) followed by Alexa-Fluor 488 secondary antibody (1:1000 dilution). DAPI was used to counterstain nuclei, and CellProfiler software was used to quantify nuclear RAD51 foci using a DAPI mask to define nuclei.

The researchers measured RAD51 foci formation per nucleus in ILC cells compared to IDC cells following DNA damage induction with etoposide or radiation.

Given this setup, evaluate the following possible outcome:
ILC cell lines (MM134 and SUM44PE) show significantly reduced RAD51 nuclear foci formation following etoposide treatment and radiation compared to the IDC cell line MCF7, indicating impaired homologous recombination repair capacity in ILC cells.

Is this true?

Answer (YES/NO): NO